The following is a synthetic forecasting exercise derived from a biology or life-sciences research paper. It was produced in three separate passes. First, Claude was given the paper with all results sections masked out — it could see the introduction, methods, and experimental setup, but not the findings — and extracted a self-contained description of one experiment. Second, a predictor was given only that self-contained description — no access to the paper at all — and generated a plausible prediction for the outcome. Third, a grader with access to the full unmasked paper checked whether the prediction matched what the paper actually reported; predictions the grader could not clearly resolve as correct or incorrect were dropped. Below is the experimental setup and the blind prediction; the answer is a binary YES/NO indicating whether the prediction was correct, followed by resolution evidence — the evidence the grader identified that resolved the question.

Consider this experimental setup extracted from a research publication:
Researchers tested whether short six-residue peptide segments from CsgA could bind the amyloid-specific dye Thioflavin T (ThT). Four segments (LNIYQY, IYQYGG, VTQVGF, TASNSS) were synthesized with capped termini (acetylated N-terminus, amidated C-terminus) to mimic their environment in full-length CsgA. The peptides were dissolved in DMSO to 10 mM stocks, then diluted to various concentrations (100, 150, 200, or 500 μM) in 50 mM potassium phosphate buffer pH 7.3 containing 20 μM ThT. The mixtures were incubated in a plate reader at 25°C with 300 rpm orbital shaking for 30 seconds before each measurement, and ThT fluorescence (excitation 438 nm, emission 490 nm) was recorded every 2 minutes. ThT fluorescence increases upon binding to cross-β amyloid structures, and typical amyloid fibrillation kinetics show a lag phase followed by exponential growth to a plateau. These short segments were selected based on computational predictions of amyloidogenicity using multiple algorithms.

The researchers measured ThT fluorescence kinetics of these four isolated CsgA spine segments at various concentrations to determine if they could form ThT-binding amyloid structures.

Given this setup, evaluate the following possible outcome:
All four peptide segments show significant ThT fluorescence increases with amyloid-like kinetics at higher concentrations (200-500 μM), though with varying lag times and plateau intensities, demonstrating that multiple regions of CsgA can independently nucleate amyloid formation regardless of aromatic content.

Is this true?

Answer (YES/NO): NO